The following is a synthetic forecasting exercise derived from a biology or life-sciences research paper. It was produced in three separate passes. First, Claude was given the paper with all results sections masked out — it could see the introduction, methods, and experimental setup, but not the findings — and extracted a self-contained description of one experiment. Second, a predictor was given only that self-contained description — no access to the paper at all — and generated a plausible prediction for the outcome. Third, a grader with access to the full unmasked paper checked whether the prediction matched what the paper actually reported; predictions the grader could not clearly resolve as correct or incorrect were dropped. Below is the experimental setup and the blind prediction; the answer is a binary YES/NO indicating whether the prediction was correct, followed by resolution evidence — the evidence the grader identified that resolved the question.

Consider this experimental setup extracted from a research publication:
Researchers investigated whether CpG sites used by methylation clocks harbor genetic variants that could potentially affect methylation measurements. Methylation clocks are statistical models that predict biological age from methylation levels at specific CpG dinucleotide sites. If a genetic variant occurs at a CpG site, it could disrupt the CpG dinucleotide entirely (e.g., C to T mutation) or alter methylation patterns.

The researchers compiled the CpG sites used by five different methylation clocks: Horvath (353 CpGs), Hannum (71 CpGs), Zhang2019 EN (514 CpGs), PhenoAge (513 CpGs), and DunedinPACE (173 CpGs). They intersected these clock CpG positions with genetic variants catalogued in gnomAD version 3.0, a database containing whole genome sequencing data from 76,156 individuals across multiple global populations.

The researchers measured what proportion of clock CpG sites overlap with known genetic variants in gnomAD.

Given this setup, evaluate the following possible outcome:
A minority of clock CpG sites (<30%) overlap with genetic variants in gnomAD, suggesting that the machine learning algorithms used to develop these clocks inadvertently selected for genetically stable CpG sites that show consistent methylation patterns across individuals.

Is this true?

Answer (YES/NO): NO